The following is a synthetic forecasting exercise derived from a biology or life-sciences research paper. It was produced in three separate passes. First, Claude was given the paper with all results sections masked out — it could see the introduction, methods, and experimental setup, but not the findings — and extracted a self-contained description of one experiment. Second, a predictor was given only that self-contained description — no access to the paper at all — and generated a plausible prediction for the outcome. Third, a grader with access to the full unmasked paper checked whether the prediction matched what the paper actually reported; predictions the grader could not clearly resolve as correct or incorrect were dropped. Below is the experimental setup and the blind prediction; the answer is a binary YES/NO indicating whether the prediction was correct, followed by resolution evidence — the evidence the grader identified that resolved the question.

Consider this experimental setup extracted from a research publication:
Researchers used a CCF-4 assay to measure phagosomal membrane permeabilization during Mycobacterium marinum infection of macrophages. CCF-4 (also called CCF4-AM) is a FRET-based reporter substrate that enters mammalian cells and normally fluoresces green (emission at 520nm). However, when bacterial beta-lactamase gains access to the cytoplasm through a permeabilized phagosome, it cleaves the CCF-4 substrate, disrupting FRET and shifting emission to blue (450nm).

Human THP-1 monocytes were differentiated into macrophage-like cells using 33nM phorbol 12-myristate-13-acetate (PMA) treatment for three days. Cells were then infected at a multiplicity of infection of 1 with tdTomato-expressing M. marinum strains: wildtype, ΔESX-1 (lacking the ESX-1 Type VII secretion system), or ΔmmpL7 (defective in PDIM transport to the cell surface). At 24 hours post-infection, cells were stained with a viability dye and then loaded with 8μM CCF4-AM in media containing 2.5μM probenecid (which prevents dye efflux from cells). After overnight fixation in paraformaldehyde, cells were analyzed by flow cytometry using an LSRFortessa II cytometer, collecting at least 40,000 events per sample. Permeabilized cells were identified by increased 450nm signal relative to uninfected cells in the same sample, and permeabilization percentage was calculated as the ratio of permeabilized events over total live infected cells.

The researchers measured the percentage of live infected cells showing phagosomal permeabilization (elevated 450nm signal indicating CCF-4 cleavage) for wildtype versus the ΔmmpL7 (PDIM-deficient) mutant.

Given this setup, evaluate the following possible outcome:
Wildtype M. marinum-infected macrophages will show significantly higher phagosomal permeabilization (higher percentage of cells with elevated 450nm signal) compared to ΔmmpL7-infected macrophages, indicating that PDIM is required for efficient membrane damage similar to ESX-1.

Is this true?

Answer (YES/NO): YES